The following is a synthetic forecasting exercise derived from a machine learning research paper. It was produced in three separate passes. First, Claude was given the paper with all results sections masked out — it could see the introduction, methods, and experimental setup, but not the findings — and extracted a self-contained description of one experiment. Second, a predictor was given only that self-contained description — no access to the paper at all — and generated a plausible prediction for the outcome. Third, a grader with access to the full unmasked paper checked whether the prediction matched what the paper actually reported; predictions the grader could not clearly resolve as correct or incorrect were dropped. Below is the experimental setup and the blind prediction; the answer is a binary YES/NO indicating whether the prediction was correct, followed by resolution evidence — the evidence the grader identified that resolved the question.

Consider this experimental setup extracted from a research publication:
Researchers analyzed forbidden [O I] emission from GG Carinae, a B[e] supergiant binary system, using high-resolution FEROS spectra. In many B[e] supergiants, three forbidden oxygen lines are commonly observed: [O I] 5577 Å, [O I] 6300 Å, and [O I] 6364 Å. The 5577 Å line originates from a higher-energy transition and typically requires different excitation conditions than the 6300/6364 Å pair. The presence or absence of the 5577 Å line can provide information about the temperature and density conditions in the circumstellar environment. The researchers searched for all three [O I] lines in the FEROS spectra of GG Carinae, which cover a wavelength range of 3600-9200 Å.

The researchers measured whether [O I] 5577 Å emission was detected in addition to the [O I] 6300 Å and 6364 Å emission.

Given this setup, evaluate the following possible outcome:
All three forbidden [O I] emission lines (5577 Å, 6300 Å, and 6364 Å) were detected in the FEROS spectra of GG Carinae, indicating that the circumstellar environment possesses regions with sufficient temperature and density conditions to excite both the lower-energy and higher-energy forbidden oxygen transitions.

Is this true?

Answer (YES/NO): NO